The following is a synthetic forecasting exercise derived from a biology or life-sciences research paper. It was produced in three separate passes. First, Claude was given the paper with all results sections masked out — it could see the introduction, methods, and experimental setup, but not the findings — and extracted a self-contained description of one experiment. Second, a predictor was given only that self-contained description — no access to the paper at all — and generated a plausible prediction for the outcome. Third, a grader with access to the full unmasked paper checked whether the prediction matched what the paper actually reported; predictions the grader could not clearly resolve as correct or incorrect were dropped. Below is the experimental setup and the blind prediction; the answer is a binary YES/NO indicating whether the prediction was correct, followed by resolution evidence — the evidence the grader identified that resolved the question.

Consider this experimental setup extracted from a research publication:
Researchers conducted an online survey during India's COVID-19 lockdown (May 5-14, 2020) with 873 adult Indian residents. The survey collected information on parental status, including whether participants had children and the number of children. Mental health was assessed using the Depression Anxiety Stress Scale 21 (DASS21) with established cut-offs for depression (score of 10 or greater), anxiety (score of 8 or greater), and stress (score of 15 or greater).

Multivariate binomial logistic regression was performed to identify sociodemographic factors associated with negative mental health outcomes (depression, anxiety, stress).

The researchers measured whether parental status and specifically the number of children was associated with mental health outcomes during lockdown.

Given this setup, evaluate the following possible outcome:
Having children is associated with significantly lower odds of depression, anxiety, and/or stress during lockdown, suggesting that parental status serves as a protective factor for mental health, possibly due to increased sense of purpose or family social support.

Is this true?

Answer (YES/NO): NO